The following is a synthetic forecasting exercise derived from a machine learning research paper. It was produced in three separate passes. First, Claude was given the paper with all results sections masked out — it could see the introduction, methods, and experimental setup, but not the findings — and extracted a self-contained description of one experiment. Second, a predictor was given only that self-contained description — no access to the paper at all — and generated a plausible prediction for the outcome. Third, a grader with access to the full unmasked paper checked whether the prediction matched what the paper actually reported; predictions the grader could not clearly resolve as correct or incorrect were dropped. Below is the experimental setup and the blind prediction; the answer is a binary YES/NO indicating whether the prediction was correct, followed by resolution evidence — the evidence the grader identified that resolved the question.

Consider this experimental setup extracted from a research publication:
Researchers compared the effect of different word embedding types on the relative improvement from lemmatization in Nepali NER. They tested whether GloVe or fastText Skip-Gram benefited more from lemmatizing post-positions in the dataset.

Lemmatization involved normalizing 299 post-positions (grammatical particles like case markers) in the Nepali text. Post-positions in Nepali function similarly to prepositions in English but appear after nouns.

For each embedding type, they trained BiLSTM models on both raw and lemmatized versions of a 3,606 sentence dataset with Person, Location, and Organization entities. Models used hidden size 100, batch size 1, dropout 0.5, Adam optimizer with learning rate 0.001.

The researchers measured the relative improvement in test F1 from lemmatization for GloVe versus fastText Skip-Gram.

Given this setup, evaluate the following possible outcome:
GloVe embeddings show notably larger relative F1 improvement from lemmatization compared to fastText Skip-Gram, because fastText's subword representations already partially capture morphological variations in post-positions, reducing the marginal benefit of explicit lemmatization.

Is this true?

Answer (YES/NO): YES